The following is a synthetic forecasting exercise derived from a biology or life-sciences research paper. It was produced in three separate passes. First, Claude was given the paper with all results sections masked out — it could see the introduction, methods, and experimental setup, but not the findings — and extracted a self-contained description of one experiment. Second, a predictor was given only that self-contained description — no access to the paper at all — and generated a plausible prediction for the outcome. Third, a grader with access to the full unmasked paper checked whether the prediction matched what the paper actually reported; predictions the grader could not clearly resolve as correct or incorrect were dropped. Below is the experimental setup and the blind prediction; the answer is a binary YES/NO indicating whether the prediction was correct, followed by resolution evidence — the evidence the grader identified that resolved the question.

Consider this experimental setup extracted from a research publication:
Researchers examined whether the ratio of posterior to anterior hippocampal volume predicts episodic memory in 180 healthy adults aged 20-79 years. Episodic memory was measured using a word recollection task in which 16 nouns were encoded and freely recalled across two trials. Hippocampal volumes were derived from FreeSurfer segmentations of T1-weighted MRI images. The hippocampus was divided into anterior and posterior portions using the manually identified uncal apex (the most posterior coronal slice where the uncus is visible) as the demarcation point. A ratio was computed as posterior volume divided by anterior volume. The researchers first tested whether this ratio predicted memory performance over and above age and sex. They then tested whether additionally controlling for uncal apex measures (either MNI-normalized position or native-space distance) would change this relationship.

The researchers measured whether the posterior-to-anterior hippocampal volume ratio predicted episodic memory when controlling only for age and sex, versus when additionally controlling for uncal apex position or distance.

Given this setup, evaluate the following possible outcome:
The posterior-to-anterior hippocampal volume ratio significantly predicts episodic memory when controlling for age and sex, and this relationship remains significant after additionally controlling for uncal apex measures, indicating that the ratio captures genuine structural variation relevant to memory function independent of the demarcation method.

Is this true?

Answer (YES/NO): NO